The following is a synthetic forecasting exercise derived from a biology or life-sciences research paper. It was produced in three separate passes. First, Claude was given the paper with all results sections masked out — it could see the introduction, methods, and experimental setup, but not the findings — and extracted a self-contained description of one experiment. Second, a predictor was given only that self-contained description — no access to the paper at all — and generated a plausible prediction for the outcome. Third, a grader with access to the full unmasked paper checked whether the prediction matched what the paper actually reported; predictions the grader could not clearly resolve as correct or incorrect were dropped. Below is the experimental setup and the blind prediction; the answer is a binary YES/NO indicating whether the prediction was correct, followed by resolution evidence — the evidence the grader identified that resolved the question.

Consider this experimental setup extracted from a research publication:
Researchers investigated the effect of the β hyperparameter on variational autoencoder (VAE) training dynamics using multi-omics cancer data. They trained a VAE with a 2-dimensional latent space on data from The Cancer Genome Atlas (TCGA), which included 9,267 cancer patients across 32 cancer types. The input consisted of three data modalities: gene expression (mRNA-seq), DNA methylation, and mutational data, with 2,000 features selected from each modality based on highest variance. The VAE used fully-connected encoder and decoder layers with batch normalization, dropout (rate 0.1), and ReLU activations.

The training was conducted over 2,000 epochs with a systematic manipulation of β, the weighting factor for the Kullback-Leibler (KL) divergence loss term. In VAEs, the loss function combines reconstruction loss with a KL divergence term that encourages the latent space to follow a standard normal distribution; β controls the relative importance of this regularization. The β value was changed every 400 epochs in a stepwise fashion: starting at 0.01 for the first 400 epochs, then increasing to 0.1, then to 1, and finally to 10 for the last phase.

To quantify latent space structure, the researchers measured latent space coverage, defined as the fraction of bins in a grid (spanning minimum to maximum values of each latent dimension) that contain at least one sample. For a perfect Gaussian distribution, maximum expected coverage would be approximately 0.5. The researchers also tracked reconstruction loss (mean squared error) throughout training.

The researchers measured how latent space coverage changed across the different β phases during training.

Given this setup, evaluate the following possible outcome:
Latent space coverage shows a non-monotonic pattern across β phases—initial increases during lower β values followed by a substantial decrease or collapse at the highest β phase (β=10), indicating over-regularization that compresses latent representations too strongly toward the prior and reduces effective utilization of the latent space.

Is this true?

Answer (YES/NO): NO